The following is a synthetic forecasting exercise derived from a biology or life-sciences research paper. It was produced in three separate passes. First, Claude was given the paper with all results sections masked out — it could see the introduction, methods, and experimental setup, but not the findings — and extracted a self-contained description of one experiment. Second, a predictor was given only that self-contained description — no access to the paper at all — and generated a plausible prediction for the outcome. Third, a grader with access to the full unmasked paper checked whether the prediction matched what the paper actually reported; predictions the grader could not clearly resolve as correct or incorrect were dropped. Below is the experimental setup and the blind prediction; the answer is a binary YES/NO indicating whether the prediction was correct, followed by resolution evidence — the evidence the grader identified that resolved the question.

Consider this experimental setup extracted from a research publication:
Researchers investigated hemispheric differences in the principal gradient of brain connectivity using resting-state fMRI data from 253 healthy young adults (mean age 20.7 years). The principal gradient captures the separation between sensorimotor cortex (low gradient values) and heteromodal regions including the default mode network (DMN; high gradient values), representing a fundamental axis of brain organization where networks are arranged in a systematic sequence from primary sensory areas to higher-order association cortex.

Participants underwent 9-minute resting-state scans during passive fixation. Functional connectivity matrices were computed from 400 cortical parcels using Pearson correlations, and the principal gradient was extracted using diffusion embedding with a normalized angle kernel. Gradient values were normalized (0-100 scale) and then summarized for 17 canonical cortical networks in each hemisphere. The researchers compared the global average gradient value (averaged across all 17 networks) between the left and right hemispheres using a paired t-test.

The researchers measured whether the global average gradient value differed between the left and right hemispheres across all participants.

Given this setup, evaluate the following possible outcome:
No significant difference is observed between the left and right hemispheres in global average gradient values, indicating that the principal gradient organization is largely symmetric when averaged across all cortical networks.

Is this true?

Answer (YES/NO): NO